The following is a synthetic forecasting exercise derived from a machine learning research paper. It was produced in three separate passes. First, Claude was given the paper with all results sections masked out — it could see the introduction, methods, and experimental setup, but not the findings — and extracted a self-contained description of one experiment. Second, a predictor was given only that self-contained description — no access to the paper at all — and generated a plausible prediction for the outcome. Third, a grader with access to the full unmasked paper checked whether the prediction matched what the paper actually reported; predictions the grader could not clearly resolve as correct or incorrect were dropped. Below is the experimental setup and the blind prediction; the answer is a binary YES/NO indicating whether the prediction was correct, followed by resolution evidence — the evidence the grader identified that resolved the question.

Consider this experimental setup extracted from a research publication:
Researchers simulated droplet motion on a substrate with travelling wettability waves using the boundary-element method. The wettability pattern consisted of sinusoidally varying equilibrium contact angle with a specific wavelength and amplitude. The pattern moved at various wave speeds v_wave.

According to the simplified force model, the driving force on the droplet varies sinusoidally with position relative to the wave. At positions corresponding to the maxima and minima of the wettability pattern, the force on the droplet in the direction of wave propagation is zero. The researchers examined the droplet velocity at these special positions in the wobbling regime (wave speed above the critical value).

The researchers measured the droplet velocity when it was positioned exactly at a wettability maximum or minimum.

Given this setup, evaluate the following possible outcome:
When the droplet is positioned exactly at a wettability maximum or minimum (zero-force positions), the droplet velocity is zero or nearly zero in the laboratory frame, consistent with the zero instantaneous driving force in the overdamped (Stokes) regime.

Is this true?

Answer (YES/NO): YES